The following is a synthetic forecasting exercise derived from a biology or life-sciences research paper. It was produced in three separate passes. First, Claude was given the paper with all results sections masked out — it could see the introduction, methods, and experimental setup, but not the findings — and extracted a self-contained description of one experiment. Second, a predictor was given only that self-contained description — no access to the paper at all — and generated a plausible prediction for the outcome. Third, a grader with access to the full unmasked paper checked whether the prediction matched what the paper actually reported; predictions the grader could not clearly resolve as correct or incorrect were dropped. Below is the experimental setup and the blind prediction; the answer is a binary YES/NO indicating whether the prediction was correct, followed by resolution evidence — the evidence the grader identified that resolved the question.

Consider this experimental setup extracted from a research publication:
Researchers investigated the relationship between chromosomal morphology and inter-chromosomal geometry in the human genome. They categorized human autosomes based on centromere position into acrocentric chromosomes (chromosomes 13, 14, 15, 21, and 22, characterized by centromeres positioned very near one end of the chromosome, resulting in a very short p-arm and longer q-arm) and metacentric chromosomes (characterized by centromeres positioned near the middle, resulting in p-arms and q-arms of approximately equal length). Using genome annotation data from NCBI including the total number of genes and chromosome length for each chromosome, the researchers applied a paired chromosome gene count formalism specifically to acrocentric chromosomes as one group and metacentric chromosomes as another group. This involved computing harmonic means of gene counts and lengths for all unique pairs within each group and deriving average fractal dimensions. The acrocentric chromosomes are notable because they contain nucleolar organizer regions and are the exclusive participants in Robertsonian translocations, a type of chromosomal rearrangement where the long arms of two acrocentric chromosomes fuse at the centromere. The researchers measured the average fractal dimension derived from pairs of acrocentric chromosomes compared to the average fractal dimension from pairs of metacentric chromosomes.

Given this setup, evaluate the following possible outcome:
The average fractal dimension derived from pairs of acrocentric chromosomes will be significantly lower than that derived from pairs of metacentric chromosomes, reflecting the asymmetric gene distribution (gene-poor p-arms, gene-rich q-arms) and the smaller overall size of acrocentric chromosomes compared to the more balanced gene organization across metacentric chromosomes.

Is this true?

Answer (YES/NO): YES